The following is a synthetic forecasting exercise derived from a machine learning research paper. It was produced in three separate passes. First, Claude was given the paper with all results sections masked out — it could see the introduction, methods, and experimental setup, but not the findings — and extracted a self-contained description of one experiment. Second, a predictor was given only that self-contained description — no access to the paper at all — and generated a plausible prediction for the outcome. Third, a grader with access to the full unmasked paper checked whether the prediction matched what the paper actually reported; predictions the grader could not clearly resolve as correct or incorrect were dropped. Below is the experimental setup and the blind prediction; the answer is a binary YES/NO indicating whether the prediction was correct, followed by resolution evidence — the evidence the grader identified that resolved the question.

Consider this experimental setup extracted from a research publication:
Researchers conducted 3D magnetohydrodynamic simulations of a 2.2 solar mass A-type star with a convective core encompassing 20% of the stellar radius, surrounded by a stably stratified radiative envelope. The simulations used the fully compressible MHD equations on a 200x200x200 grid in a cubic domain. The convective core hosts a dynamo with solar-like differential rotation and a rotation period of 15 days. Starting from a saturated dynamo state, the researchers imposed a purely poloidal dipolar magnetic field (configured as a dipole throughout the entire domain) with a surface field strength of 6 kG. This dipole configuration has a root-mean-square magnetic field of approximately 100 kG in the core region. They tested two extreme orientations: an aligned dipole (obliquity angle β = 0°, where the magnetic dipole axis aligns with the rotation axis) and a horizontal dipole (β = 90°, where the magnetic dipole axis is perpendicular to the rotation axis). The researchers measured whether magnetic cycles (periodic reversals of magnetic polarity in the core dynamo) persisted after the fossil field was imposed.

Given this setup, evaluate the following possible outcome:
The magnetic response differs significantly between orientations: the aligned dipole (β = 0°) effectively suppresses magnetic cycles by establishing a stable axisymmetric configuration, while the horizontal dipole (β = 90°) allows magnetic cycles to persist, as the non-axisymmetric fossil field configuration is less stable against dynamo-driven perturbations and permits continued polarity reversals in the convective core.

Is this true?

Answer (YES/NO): YES